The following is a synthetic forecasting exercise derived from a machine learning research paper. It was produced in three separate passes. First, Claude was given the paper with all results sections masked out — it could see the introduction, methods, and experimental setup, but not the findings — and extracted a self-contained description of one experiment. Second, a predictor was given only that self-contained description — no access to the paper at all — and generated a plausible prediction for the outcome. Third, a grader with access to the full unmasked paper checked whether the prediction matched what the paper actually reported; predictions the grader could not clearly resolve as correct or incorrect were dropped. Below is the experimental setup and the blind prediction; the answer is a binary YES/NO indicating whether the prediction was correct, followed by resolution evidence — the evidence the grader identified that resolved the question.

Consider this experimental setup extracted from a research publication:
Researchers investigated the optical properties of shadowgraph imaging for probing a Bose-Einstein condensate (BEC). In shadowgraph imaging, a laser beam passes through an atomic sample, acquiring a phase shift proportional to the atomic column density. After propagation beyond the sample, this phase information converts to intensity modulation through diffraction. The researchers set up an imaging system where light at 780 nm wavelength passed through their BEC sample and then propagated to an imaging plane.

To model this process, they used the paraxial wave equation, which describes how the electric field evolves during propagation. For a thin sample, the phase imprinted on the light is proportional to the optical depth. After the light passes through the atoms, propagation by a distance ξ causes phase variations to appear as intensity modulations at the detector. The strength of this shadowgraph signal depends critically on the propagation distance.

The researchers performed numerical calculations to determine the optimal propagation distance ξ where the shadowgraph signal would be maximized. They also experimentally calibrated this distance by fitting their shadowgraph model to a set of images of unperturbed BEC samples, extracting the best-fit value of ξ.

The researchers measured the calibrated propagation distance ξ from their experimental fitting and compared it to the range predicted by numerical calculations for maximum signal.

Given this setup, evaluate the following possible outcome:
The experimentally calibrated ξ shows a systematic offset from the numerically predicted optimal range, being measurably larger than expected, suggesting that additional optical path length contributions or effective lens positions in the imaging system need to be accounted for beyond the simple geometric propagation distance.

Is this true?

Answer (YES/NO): NO